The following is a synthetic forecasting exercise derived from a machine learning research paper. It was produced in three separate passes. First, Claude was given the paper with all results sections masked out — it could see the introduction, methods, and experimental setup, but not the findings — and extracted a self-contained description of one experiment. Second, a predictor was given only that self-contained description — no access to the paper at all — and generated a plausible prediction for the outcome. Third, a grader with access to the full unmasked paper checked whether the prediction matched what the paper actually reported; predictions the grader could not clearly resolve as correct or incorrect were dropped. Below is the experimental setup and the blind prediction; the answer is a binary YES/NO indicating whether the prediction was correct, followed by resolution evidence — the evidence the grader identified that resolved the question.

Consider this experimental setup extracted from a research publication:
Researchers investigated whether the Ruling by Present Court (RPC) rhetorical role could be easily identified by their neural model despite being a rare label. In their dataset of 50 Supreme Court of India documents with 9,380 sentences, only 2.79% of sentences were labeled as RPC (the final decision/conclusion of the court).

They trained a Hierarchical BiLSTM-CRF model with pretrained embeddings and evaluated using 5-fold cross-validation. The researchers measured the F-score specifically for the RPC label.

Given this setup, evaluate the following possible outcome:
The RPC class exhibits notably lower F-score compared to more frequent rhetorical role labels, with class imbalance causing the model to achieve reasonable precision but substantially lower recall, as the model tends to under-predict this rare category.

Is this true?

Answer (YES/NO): NO